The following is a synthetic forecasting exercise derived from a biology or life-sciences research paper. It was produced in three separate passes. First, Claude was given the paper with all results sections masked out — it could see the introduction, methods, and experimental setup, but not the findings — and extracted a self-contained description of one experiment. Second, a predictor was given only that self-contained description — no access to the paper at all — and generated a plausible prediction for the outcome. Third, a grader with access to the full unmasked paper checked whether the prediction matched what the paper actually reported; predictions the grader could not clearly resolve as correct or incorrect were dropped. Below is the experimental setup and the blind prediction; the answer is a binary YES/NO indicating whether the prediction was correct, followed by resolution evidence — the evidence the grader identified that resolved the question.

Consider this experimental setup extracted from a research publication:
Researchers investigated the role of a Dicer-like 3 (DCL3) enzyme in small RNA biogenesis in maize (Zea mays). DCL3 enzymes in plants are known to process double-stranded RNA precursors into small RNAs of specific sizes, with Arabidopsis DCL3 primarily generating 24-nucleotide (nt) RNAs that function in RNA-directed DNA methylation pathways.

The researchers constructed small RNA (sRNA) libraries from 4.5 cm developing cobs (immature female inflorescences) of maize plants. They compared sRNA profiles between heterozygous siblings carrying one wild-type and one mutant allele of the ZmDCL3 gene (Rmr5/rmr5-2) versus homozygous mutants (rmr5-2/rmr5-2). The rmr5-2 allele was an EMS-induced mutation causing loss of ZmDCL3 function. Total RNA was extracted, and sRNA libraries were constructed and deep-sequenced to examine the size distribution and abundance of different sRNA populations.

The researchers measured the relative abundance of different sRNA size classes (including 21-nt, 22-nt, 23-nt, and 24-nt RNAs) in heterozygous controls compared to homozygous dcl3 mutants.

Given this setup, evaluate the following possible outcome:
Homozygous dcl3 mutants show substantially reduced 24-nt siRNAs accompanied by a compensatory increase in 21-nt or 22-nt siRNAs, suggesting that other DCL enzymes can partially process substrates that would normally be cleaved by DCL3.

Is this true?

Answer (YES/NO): NO